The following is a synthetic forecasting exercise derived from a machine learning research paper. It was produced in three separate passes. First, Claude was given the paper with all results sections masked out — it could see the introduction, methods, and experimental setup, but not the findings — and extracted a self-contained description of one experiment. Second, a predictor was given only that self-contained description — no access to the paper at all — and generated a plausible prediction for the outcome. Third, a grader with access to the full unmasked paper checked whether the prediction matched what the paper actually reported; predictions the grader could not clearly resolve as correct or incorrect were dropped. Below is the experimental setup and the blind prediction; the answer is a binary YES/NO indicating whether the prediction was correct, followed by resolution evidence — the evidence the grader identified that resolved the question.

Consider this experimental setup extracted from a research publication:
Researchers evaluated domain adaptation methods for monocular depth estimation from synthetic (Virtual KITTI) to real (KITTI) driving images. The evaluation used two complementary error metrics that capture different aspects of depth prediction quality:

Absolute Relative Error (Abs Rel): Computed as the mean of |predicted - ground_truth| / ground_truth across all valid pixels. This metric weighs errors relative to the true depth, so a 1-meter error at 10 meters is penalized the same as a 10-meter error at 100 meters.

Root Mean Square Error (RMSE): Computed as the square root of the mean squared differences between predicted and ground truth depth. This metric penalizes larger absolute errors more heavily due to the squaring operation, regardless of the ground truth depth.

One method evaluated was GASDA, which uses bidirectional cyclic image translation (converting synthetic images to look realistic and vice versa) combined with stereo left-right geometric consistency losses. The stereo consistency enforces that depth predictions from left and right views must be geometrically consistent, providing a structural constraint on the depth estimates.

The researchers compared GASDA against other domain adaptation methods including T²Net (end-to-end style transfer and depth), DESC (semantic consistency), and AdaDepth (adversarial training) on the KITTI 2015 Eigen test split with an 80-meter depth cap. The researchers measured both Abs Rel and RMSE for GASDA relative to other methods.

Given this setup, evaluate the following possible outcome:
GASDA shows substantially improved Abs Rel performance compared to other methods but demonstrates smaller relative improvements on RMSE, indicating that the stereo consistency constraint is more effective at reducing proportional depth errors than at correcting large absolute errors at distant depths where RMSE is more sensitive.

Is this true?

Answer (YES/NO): NO